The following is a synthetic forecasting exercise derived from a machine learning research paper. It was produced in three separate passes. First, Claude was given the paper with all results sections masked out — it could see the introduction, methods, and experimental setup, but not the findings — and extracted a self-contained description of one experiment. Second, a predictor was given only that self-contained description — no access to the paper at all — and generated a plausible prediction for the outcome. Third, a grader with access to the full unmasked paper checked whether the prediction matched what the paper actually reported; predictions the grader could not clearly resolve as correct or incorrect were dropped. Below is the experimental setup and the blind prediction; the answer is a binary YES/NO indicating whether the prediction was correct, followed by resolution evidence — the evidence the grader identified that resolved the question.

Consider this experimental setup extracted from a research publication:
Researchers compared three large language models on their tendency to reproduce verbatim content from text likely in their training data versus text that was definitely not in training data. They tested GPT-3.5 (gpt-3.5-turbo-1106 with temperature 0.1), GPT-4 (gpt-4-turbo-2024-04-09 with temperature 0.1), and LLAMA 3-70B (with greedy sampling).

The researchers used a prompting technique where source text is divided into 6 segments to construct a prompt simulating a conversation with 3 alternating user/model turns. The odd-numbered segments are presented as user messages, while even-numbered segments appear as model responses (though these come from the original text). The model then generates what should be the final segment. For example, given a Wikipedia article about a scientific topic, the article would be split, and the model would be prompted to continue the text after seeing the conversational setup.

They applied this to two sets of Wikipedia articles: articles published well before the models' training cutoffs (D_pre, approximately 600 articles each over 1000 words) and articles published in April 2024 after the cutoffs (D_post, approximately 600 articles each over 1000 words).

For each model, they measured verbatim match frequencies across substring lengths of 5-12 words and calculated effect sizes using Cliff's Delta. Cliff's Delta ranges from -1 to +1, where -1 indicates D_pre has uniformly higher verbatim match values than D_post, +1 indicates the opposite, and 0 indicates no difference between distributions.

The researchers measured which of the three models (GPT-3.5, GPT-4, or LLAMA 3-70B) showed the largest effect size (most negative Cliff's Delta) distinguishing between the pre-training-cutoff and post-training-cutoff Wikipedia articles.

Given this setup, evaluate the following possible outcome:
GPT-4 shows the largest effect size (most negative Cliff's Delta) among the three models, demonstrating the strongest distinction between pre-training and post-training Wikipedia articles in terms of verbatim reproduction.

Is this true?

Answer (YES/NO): NO